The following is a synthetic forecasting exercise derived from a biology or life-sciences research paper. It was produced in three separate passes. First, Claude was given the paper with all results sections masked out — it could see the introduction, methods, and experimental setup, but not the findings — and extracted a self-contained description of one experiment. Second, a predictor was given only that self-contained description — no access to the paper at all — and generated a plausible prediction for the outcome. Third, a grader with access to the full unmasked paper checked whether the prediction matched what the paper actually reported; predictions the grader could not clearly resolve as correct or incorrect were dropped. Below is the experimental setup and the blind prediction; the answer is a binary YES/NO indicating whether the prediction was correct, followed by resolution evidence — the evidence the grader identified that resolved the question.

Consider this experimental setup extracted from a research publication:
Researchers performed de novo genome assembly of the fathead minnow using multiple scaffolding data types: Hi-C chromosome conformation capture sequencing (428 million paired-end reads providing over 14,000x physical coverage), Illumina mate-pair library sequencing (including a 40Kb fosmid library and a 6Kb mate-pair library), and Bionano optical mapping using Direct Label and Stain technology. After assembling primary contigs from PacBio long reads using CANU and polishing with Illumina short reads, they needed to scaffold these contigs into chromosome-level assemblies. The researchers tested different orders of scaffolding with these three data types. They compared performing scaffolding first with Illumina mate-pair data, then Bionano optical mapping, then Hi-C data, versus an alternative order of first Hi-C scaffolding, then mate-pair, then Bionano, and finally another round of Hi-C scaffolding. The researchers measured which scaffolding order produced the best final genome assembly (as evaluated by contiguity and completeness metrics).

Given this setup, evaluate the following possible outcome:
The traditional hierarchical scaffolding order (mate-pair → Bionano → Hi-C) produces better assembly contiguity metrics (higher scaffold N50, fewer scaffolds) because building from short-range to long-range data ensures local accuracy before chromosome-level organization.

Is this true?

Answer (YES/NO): NO